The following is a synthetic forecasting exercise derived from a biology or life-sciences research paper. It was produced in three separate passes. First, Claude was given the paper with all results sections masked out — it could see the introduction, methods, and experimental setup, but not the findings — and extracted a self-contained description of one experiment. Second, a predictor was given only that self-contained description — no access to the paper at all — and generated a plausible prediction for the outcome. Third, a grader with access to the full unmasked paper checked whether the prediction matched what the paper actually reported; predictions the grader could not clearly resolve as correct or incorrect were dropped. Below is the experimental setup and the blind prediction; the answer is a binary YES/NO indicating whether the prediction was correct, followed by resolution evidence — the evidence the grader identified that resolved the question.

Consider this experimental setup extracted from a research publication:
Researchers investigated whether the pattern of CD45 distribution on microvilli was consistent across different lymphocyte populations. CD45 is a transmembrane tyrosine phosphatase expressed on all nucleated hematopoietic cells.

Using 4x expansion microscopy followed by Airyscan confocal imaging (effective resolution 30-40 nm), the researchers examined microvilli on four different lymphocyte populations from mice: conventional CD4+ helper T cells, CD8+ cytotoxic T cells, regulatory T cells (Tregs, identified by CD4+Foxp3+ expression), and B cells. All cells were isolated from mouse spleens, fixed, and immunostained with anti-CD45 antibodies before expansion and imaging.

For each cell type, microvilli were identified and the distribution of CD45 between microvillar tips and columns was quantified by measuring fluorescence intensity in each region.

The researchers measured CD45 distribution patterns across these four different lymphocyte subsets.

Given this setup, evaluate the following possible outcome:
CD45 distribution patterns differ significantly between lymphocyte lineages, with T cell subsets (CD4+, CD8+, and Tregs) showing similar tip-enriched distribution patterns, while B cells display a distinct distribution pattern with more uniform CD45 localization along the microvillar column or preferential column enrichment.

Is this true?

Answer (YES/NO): NO